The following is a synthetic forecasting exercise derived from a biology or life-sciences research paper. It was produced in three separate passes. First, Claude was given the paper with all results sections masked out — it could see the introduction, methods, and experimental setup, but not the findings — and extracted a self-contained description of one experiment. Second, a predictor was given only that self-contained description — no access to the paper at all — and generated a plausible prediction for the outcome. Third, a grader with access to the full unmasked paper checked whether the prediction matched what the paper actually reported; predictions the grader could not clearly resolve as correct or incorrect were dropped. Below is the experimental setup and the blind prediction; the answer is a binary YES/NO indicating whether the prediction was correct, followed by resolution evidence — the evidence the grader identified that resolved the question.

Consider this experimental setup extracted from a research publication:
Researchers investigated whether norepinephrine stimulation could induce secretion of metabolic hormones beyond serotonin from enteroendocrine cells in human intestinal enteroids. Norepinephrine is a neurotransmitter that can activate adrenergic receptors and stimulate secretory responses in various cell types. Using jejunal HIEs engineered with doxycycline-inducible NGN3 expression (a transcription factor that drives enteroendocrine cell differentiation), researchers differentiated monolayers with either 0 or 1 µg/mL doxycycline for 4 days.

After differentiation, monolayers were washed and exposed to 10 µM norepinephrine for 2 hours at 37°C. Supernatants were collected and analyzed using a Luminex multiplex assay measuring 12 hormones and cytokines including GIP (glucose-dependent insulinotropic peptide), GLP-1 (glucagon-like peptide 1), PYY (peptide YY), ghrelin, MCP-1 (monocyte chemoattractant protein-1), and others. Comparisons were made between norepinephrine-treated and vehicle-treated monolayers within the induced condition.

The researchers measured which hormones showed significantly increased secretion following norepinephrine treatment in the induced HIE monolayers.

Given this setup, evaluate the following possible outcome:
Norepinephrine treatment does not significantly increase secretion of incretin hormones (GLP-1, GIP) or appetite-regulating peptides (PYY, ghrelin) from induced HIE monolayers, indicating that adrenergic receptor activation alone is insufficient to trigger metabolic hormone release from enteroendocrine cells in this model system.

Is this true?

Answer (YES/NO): NO